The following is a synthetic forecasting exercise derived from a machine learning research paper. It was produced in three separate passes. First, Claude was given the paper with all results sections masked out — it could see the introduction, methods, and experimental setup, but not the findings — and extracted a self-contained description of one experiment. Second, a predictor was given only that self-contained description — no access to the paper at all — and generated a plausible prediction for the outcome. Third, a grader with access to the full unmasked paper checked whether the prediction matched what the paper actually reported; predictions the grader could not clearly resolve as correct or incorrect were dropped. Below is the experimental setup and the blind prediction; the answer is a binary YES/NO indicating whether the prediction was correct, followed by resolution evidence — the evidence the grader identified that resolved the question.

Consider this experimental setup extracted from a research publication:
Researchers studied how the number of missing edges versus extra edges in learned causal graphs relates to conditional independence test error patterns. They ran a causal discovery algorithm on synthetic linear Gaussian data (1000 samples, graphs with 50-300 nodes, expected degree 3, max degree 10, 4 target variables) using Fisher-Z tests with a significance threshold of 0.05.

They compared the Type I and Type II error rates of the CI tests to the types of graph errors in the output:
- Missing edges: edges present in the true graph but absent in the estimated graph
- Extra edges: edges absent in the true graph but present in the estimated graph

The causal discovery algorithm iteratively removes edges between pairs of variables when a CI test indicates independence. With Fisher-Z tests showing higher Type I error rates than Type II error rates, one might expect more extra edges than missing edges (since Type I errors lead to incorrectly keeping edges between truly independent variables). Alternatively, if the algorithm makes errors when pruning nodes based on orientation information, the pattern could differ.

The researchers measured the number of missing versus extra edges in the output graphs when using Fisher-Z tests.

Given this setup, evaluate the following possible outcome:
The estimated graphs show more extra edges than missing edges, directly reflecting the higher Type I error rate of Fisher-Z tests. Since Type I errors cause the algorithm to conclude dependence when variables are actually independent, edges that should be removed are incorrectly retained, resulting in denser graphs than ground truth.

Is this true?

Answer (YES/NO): NO